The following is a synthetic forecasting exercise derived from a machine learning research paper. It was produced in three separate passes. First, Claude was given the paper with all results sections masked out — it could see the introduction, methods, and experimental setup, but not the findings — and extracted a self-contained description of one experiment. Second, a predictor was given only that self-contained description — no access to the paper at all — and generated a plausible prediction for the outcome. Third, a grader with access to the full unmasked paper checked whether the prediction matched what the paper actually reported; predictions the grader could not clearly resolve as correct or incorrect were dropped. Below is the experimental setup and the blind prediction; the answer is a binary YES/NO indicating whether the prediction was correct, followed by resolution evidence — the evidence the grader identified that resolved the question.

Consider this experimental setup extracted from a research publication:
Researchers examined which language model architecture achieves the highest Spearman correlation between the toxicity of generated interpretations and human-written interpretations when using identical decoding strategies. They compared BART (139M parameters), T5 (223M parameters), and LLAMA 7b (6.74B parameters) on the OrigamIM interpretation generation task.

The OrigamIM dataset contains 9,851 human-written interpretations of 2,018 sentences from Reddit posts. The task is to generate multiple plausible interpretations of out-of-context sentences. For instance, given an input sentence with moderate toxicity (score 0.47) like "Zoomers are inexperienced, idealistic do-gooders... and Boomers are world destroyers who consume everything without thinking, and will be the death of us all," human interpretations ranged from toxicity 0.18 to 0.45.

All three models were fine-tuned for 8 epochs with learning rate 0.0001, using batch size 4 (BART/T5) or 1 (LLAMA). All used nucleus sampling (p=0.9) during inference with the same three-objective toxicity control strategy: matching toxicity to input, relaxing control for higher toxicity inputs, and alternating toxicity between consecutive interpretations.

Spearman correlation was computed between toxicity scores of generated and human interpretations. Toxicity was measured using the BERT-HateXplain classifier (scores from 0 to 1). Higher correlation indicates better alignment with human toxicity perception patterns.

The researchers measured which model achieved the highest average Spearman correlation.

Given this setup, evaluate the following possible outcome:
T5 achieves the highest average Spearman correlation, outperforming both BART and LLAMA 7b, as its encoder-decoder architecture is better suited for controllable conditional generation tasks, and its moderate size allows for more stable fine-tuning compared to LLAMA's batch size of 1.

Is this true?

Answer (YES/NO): NO